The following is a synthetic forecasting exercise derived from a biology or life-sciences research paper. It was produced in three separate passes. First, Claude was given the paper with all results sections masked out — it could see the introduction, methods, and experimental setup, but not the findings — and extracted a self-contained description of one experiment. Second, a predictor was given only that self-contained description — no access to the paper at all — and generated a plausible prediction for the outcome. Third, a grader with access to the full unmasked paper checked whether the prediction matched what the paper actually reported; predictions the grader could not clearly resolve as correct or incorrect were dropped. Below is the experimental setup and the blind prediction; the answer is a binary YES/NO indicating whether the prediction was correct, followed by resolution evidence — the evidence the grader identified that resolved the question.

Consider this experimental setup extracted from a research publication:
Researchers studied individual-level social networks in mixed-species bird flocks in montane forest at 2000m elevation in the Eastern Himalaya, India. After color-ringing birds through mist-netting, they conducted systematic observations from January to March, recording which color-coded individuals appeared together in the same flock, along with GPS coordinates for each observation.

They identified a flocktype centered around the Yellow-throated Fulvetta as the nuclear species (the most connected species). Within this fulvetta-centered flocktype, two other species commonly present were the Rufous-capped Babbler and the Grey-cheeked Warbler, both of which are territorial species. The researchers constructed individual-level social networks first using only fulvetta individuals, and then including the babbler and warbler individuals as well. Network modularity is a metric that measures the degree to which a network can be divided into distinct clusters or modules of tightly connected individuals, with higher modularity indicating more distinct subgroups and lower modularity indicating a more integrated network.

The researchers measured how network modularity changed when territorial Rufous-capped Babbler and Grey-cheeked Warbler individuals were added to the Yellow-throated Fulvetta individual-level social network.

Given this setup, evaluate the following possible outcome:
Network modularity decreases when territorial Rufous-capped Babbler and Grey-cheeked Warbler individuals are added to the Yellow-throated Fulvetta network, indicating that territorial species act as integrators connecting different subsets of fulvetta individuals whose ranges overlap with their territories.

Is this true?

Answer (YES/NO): NO